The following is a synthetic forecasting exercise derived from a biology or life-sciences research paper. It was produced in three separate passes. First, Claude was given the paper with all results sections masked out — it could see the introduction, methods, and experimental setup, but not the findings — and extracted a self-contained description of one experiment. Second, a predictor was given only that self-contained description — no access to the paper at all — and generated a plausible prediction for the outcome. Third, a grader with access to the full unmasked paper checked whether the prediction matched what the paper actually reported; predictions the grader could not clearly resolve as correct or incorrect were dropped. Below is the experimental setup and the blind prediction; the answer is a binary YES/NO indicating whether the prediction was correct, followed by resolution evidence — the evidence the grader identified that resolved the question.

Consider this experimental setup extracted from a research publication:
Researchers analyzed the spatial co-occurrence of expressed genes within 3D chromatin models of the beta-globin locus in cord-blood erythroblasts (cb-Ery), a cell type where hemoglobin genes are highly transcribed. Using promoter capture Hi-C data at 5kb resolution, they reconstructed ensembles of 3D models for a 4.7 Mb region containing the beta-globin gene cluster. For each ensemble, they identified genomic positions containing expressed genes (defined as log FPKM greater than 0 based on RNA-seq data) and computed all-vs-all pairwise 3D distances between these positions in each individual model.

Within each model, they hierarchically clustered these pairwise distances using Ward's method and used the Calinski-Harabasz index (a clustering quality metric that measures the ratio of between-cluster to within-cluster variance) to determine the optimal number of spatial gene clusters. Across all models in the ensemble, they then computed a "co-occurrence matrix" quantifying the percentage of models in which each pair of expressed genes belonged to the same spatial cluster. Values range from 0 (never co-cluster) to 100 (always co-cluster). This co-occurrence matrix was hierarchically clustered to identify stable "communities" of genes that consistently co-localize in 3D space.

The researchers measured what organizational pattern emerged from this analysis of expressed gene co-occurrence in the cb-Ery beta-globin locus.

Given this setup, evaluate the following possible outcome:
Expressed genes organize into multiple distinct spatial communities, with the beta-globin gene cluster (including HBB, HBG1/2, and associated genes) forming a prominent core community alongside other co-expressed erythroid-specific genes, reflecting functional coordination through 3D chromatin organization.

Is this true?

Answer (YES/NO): YES